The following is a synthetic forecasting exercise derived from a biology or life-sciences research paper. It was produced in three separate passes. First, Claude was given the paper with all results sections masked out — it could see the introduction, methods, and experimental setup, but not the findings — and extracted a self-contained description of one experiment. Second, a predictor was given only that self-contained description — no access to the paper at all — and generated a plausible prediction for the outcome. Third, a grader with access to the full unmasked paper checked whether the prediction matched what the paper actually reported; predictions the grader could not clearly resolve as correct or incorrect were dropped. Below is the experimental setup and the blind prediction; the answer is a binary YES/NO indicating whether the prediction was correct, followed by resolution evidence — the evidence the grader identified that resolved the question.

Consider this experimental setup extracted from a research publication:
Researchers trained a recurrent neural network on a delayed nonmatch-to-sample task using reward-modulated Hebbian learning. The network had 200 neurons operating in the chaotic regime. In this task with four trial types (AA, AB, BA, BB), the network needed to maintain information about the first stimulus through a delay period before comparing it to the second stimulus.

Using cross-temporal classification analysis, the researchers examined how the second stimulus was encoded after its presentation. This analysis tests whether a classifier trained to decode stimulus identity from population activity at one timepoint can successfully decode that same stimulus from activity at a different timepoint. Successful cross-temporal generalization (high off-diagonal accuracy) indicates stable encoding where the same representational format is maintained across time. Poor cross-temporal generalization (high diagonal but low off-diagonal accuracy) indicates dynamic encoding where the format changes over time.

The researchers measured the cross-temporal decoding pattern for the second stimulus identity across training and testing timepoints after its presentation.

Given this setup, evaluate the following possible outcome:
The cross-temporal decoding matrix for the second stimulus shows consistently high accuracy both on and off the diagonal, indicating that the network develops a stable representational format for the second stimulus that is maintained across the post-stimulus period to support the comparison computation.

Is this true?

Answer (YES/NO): NO